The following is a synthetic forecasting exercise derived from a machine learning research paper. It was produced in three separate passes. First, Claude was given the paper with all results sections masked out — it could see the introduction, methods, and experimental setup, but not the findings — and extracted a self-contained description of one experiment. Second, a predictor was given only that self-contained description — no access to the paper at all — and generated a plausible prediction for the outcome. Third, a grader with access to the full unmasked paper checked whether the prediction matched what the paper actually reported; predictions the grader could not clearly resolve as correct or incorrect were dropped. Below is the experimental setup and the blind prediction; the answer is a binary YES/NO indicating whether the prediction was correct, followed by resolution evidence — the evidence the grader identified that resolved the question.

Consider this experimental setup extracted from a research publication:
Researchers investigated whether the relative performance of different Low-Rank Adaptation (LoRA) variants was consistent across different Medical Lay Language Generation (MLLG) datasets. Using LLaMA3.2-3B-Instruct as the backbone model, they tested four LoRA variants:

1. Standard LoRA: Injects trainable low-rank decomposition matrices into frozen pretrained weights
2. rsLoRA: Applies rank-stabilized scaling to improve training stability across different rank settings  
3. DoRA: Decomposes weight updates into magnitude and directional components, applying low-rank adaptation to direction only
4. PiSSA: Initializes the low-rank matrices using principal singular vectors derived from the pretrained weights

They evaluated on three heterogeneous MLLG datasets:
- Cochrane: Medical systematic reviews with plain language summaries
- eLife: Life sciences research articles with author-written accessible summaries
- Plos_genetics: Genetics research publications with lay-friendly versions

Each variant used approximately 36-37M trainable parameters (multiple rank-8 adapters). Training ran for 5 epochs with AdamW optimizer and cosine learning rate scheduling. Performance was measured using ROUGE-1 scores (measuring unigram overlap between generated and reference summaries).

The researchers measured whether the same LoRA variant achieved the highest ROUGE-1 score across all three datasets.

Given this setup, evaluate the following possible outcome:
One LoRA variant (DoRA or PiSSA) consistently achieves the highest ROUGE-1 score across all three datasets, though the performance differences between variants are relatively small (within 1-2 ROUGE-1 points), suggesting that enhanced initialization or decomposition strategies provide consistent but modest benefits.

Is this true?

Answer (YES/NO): NO